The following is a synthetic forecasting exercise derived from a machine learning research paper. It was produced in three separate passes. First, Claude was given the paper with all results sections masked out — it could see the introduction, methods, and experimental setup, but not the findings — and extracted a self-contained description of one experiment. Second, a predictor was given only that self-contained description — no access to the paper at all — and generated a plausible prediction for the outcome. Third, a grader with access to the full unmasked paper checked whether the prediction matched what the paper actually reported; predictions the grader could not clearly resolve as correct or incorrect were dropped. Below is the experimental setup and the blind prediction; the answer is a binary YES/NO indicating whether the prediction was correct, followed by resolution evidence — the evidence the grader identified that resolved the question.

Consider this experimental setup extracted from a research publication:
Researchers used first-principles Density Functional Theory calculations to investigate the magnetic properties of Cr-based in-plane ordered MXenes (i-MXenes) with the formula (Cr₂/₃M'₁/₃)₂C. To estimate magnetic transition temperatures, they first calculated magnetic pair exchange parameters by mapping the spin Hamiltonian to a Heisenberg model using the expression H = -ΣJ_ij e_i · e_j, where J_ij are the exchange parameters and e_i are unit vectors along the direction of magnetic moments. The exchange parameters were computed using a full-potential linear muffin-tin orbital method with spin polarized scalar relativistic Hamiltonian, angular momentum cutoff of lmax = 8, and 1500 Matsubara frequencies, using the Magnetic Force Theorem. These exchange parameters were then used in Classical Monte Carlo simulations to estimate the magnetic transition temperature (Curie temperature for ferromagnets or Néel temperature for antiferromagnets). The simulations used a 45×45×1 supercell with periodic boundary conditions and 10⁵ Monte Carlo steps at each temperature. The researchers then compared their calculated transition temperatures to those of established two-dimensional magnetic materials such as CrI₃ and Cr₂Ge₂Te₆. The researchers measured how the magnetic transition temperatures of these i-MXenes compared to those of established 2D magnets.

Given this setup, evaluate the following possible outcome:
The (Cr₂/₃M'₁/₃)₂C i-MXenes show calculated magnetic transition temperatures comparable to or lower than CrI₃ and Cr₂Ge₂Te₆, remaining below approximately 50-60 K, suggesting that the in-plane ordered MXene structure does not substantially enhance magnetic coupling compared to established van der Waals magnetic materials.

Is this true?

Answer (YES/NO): YES